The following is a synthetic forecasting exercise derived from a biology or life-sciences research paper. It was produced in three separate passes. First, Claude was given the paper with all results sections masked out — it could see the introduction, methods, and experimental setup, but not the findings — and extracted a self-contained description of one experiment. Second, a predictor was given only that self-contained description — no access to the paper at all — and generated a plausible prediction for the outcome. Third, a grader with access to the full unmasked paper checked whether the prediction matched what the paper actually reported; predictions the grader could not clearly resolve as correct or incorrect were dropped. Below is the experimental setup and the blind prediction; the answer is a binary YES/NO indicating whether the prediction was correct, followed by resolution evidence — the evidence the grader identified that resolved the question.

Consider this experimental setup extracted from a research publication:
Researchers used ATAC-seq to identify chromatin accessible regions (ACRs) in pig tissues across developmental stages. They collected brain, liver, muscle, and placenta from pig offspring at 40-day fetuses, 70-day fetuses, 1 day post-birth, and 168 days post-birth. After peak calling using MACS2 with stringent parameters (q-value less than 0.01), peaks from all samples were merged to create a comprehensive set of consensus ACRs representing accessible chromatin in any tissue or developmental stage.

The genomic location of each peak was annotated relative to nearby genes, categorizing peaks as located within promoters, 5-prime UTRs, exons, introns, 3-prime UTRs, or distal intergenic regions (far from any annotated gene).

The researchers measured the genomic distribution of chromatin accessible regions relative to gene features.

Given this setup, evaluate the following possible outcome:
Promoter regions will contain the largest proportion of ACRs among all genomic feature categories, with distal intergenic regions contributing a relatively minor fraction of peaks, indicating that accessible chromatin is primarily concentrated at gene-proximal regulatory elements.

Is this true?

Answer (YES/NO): NO